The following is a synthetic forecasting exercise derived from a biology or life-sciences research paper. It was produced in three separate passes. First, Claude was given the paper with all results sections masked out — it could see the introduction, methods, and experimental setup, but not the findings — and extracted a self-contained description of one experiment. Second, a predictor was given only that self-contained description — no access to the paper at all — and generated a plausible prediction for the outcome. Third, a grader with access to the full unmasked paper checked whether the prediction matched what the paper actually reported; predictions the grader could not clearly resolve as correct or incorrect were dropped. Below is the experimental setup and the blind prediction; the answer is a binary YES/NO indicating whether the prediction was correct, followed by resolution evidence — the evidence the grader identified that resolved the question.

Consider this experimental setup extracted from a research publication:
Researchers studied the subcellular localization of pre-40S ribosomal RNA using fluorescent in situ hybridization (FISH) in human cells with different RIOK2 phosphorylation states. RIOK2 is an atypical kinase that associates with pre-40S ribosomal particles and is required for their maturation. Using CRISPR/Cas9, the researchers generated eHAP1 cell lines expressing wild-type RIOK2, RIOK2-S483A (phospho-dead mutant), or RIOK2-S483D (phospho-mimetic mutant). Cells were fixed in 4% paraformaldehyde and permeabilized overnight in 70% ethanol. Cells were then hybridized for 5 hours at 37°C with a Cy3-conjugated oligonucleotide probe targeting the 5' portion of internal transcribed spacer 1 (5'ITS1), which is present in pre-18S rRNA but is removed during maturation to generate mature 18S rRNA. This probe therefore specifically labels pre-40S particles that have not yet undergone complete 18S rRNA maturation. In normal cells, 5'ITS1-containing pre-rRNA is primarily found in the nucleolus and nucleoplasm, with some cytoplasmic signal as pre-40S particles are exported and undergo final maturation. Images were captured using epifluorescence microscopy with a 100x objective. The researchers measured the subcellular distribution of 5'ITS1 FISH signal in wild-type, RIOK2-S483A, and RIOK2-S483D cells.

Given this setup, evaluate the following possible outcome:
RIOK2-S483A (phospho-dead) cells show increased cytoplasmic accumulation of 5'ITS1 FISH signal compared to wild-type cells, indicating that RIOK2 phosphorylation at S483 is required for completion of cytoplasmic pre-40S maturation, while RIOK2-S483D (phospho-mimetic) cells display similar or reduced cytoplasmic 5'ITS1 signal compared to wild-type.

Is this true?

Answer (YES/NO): YES